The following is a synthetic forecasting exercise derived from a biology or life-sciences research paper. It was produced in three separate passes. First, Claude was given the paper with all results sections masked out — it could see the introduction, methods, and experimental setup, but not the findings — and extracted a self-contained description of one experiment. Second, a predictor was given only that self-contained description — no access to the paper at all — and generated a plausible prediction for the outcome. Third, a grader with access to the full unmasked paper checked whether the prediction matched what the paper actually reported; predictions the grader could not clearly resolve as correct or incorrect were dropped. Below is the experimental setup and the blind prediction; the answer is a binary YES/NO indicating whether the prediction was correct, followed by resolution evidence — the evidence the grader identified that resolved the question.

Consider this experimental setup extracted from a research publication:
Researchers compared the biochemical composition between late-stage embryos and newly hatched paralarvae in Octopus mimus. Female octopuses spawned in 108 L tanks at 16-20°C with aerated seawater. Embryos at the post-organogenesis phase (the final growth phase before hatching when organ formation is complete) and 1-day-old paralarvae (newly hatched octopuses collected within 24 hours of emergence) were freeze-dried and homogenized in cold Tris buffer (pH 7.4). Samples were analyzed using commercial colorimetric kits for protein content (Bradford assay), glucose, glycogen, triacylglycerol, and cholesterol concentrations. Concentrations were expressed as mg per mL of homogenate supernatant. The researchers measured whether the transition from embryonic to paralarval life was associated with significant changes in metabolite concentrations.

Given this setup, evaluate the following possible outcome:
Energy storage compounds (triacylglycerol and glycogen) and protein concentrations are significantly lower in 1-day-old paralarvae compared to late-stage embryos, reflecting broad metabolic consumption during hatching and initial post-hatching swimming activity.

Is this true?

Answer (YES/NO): NO